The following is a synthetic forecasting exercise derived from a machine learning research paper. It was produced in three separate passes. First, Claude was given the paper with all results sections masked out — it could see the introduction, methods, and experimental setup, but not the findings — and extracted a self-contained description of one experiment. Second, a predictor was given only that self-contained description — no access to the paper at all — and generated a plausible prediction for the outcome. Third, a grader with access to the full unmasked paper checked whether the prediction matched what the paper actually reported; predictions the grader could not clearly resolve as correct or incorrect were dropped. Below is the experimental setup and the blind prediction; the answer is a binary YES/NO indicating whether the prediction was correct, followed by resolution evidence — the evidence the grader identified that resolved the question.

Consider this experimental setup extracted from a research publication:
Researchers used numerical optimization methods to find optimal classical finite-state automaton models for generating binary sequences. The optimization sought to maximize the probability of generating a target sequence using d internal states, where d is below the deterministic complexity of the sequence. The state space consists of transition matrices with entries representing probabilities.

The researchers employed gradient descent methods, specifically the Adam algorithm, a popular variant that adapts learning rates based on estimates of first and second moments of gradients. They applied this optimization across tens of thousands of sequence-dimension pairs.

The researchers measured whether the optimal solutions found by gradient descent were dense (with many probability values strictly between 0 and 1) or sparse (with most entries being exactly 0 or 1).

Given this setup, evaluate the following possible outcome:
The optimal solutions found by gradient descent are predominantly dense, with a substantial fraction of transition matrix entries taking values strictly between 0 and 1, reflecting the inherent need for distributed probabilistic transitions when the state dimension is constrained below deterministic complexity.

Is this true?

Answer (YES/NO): NO